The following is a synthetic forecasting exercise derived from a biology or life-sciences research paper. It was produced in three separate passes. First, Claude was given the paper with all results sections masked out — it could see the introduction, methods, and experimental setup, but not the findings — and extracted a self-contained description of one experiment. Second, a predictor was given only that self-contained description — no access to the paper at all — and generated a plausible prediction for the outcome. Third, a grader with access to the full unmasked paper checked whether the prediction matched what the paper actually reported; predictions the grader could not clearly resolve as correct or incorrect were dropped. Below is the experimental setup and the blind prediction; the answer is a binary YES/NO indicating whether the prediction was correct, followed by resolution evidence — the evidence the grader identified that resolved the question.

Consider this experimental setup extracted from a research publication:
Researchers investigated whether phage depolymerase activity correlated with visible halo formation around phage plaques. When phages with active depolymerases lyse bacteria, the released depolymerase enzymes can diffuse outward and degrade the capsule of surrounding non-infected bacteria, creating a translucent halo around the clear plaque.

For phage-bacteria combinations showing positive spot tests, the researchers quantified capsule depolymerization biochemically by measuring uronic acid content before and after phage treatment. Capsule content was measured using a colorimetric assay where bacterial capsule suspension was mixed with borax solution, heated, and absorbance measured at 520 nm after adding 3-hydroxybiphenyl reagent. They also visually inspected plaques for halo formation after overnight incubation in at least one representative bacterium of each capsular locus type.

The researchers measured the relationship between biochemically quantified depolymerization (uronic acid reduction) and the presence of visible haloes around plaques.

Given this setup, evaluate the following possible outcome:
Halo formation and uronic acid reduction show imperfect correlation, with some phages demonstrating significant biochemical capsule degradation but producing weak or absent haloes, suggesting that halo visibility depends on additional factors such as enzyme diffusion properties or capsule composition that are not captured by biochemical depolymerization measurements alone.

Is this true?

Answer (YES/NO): YES